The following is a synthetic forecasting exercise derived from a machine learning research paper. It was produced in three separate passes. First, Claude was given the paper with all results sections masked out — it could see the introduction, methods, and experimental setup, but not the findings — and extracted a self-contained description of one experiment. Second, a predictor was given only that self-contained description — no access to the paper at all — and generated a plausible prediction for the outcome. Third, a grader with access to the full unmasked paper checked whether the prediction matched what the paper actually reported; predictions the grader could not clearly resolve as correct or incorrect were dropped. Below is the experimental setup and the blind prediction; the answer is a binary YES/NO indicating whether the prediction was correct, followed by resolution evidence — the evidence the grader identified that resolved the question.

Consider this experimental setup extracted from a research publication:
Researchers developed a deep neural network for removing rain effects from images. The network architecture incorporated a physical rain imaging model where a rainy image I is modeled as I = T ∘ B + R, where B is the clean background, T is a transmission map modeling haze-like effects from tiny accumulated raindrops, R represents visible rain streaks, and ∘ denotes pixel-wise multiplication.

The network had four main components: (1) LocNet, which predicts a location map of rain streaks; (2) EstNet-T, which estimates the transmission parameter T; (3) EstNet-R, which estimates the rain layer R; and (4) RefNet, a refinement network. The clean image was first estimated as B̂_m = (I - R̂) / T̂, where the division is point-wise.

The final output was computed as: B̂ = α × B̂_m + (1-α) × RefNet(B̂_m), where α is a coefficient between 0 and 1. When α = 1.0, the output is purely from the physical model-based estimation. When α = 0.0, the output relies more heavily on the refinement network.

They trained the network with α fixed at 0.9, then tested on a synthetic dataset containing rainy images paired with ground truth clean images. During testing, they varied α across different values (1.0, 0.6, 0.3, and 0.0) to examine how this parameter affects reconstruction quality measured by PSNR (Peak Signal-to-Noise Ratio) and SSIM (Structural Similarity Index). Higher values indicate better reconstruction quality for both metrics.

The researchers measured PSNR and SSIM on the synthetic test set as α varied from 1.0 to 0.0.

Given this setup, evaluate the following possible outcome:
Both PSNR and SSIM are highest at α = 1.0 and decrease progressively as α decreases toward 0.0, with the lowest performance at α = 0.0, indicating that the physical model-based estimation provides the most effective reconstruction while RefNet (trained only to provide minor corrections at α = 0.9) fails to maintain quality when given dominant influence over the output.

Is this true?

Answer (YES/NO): NO